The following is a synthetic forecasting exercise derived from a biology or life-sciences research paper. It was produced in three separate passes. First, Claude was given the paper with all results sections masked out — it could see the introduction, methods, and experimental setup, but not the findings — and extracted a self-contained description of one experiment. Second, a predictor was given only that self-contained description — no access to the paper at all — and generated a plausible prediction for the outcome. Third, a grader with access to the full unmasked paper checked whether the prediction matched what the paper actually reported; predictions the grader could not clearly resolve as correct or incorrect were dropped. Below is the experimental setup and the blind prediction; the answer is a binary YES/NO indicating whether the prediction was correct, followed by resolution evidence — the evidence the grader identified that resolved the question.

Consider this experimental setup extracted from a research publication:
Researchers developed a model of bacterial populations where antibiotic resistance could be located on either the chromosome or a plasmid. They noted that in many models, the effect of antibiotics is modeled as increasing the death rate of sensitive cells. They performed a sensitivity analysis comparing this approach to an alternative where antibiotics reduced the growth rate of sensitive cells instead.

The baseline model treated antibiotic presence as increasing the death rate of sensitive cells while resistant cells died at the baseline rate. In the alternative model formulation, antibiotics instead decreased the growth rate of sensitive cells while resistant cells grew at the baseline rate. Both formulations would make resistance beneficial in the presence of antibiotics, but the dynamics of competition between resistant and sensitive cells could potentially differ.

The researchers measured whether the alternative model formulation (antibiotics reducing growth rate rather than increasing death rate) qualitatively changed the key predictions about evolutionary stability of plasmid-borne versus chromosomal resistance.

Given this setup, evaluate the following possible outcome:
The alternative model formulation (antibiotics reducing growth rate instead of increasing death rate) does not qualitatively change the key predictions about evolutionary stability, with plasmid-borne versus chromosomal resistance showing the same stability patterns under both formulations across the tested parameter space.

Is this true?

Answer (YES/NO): NO